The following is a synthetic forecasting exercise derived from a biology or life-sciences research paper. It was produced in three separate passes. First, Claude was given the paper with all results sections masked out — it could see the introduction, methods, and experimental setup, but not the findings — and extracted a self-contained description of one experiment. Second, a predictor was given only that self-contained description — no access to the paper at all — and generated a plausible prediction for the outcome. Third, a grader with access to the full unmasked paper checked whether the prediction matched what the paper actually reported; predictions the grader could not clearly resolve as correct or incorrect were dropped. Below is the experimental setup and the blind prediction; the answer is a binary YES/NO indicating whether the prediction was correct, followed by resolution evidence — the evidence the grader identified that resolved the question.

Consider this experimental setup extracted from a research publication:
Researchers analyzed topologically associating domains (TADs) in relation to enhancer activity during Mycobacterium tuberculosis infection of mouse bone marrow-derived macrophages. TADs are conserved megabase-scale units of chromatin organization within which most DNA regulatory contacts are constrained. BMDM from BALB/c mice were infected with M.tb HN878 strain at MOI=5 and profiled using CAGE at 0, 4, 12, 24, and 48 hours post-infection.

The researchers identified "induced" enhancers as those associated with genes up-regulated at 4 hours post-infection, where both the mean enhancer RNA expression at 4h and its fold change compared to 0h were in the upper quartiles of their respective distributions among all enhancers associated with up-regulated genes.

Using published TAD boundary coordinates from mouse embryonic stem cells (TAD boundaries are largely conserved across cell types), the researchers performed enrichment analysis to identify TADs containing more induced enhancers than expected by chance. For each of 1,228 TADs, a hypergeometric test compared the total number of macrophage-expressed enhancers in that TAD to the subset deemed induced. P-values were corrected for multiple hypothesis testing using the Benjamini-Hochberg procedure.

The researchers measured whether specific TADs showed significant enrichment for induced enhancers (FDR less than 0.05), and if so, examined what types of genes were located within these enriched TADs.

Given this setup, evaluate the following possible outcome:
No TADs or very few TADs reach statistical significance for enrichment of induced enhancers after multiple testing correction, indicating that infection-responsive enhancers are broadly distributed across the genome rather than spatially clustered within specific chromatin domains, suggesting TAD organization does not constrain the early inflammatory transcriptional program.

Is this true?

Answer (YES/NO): NO